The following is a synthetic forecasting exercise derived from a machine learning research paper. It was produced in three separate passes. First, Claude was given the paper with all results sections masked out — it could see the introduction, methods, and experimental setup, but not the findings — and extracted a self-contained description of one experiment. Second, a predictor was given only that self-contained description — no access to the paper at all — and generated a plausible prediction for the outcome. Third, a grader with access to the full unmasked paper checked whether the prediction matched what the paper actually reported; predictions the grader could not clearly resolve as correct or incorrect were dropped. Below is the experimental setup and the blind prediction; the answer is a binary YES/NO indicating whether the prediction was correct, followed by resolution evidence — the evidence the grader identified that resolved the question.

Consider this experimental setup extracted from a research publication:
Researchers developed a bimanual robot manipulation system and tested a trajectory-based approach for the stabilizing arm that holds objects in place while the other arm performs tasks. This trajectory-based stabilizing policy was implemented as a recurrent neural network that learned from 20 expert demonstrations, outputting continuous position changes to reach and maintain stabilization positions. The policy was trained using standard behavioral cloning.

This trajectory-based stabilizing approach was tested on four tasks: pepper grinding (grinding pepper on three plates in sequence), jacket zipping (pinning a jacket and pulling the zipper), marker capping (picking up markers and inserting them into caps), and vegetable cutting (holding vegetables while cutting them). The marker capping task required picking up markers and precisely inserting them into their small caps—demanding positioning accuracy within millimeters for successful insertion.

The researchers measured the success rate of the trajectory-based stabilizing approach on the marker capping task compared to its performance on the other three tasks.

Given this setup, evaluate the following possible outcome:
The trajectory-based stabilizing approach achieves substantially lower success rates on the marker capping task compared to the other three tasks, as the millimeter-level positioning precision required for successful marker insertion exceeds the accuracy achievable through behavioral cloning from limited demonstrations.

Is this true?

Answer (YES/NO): YES